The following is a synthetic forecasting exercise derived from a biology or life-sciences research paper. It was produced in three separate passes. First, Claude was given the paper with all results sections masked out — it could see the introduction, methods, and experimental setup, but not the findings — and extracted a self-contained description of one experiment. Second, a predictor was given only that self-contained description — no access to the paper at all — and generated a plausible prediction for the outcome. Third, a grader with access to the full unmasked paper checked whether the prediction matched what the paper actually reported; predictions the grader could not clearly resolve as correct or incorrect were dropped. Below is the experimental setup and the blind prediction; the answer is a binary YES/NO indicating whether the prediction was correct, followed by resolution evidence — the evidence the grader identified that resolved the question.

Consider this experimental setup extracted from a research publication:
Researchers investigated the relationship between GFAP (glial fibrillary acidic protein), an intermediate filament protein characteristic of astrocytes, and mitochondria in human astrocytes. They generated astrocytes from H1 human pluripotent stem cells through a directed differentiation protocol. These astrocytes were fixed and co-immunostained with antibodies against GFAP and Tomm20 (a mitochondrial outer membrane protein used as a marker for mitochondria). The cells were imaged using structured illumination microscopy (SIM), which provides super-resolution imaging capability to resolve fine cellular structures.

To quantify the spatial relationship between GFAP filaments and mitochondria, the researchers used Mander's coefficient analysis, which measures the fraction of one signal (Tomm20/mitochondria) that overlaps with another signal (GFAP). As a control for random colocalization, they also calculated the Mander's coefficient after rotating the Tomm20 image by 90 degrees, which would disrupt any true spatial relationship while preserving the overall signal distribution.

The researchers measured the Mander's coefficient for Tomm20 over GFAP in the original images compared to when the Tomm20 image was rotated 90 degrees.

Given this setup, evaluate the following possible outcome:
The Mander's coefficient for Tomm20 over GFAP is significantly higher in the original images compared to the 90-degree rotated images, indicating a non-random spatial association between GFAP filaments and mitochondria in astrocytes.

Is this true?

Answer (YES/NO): YES